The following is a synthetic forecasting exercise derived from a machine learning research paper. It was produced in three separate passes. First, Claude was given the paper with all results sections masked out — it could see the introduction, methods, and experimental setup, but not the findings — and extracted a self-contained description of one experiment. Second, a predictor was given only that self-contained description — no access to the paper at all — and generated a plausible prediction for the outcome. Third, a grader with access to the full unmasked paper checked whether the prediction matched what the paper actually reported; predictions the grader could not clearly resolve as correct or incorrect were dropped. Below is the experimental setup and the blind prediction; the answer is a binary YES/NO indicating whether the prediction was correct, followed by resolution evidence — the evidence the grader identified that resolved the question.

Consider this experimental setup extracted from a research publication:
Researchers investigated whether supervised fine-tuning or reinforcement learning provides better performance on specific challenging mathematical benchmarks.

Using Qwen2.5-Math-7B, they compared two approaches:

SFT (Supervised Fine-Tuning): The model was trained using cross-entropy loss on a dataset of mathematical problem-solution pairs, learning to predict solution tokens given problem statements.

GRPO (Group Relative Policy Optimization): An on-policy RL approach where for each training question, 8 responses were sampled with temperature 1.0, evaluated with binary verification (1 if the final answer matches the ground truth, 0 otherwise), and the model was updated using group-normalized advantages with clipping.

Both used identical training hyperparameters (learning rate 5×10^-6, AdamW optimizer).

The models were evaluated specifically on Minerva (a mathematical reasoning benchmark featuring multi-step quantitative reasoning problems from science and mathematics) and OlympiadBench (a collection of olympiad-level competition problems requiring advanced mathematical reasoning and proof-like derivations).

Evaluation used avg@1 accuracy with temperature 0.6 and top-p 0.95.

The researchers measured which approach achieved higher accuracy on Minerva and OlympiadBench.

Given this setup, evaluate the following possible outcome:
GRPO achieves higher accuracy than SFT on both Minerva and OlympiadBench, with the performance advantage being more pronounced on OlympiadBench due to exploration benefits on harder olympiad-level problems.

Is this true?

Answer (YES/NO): NO